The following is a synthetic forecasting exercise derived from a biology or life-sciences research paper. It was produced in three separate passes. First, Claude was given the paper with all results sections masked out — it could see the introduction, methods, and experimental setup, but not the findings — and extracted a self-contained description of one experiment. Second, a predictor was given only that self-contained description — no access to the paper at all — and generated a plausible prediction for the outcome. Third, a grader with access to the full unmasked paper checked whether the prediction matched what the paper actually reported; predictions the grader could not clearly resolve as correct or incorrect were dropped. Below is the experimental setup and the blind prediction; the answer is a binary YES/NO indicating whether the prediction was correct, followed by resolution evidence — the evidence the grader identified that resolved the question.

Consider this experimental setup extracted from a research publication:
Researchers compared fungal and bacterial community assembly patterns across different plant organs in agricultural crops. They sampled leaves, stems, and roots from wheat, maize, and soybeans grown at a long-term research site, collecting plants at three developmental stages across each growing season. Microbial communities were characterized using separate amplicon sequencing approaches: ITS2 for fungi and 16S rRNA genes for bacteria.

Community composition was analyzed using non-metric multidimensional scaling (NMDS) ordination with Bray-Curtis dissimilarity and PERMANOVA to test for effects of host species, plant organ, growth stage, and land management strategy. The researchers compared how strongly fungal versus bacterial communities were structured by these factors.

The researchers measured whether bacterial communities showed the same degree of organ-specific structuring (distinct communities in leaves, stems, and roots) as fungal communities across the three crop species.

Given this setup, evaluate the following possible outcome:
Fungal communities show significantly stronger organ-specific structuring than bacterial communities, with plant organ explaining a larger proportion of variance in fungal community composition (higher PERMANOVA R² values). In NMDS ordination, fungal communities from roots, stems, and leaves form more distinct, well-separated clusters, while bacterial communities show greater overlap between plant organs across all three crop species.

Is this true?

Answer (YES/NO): NO